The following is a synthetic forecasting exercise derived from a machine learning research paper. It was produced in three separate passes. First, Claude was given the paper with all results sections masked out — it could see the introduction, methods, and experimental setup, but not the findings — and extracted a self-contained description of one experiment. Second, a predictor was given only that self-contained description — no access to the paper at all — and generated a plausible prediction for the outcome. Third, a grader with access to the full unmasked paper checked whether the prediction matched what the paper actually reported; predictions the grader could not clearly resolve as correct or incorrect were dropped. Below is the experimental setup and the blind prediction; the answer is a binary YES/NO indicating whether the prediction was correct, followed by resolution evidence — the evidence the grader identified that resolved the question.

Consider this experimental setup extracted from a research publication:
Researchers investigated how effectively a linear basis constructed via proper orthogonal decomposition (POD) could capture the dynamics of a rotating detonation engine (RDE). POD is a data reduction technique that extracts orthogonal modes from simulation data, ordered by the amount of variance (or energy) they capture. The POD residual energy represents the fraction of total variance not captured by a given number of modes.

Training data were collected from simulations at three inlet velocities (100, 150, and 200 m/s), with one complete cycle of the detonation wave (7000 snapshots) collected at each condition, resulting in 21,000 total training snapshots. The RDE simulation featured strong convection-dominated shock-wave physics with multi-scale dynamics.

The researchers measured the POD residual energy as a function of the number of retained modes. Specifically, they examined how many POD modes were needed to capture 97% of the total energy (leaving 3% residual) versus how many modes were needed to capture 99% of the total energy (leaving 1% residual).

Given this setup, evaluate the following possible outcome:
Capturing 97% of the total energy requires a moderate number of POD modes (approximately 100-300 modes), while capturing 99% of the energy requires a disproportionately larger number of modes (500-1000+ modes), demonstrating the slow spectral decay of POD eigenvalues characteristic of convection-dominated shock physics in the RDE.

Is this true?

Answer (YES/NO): NO